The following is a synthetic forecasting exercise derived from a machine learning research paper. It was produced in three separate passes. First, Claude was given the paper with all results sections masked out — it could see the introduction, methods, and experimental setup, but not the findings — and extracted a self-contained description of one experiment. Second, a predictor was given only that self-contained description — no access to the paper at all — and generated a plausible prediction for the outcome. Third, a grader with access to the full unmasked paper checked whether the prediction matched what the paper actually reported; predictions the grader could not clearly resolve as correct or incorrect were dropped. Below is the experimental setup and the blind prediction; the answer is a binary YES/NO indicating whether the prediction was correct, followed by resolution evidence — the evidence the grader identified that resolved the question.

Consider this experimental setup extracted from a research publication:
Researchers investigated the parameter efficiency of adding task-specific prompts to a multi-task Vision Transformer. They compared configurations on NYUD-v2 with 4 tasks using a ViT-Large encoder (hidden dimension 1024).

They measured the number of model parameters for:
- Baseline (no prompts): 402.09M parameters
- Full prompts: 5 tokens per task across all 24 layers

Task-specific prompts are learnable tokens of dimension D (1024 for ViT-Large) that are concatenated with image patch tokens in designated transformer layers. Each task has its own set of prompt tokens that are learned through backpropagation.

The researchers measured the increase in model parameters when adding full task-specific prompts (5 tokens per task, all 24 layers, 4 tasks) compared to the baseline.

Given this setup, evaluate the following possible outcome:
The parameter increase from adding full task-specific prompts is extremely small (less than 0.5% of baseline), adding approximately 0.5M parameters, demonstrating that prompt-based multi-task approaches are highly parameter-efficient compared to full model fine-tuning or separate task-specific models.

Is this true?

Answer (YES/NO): YES